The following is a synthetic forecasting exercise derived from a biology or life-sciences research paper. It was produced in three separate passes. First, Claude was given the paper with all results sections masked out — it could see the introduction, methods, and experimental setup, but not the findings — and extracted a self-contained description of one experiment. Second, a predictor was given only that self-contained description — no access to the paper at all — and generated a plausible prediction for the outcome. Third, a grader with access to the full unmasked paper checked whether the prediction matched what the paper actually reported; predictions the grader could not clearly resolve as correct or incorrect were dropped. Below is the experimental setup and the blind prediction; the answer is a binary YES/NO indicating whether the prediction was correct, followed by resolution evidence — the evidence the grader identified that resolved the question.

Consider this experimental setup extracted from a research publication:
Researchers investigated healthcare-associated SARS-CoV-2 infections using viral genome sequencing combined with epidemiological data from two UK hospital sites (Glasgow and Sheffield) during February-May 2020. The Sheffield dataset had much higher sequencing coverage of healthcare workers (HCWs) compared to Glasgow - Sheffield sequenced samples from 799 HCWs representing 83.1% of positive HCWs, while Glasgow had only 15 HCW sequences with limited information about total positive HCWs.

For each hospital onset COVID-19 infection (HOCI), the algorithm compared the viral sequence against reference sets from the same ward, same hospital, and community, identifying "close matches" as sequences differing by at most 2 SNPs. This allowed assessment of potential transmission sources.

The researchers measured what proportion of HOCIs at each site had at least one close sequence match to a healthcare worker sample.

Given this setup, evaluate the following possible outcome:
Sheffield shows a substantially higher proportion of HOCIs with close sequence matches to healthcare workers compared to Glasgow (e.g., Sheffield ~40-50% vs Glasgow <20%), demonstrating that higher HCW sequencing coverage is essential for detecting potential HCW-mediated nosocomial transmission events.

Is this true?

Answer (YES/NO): NO